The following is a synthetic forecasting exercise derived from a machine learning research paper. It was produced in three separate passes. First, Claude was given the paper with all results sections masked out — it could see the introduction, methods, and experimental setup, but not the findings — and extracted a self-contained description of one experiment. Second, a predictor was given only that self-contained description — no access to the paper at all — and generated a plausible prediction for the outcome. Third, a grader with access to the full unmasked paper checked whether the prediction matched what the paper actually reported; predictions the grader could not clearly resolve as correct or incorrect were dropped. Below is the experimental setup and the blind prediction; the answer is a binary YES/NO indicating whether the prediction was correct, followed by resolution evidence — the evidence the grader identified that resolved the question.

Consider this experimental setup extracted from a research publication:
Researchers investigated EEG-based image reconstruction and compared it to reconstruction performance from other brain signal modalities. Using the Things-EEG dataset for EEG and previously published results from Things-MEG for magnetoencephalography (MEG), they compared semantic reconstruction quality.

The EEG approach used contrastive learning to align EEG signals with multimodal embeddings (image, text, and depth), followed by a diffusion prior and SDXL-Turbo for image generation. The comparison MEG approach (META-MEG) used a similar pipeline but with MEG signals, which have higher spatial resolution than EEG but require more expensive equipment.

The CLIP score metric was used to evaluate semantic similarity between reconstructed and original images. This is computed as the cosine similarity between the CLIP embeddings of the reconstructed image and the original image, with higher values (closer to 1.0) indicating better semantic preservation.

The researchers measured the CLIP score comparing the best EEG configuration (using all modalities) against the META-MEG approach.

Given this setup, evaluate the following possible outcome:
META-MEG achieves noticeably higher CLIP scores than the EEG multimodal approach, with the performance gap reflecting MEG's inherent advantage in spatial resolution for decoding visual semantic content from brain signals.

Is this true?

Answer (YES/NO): YES